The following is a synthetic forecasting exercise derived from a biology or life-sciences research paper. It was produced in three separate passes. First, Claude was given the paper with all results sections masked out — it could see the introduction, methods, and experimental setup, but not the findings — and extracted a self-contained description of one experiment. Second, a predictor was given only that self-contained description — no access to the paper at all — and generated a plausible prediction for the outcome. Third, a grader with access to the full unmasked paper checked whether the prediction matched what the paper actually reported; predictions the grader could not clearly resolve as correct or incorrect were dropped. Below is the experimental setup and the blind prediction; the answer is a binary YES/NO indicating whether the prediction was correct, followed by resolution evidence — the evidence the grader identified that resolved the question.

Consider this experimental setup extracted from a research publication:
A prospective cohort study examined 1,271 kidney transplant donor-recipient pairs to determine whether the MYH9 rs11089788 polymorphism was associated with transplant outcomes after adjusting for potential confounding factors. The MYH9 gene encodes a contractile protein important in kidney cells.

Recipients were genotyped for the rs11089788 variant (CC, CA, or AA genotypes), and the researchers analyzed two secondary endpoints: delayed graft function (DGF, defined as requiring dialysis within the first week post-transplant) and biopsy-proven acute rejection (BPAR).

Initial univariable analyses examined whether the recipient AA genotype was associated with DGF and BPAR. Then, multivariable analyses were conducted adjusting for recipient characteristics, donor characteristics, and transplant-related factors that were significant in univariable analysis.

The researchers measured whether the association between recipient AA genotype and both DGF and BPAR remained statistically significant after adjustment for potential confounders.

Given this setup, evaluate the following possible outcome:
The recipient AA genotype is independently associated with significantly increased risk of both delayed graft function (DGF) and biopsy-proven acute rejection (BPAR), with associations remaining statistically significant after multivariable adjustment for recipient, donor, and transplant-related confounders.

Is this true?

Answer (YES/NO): NO